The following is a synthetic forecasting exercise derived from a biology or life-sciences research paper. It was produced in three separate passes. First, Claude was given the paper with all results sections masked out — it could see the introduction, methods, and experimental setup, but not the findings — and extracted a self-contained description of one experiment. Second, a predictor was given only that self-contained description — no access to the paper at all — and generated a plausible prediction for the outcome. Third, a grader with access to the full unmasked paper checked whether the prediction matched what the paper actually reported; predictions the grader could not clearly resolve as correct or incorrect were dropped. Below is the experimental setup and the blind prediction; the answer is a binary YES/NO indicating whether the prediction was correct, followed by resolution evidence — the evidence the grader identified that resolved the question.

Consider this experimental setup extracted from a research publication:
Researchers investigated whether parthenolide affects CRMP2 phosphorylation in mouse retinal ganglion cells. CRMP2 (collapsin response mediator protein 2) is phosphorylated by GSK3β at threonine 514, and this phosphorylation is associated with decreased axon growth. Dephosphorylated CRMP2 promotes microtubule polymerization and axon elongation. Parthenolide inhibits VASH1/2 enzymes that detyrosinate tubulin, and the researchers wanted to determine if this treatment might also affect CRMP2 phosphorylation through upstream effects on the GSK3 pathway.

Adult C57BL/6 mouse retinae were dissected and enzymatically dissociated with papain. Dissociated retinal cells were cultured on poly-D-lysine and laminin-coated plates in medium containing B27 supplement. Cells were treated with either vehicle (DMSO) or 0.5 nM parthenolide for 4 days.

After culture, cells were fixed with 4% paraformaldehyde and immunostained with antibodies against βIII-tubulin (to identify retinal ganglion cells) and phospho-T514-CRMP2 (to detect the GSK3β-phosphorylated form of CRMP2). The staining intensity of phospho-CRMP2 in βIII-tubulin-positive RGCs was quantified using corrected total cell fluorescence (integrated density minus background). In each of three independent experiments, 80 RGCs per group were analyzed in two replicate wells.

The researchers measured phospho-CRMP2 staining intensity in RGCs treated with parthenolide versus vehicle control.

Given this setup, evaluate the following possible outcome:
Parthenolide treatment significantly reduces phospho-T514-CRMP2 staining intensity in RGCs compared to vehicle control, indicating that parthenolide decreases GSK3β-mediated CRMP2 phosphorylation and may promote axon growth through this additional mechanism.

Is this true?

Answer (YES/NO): NO